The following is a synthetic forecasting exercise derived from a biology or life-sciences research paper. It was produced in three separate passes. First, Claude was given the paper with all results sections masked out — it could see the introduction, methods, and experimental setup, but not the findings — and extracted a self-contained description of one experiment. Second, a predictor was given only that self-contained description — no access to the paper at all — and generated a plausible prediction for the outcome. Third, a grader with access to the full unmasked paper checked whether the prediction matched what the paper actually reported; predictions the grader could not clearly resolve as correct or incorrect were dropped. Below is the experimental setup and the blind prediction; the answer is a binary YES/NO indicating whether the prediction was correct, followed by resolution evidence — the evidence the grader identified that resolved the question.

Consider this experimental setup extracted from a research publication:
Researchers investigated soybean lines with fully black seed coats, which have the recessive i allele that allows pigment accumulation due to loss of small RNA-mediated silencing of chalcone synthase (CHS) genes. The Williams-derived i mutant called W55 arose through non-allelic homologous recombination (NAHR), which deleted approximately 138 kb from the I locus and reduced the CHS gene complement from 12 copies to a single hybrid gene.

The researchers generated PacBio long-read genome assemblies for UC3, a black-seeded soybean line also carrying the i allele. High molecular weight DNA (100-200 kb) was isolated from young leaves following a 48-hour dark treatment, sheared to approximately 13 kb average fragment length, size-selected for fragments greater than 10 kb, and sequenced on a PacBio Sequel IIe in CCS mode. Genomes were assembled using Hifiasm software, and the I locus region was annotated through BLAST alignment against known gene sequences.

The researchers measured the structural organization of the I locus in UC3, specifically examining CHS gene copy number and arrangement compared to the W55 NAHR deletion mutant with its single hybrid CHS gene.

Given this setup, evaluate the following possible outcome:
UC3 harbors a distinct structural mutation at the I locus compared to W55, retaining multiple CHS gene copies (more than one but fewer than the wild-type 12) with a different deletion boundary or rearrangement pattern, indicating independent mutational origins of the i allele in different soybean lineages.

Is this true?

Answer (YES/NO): YES